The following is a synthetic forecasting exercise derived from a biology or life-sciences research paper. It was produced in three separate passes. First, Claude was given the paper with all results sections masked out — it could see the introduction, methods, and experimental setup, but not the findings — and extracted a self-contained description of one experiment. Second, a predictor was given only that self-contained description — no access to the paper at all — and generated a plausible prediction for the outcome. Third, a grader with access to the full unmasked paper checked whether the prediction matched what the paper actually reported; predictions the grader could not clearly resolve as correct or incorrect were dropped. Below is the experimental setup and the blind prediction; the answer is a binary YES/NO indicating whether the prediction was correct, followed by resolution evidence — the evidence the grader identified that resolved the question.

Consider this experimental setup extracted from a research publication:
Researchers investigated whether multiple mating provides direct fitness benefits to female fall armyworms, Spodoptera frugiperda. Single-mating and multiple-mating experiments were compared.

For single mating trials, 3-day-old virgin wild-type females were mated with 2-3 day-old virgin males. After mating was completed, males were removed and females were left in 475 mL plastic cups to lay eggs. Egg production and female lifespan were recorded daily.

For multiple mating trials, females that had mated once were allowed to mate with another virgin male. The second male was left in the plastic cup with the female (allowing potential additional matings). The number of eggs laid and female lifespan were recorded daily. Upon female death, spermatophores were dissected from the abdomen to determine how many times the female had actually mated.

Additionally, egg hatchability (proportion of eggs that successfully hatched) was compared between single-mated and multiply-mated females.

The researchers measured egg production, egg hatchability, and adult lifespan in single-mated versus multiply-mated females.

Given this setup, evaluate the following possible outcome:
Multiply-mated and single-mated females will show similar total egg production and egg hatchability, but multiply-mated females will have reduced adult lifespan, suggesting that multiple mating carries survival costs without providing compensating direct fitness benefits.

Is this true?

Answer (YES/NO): YES